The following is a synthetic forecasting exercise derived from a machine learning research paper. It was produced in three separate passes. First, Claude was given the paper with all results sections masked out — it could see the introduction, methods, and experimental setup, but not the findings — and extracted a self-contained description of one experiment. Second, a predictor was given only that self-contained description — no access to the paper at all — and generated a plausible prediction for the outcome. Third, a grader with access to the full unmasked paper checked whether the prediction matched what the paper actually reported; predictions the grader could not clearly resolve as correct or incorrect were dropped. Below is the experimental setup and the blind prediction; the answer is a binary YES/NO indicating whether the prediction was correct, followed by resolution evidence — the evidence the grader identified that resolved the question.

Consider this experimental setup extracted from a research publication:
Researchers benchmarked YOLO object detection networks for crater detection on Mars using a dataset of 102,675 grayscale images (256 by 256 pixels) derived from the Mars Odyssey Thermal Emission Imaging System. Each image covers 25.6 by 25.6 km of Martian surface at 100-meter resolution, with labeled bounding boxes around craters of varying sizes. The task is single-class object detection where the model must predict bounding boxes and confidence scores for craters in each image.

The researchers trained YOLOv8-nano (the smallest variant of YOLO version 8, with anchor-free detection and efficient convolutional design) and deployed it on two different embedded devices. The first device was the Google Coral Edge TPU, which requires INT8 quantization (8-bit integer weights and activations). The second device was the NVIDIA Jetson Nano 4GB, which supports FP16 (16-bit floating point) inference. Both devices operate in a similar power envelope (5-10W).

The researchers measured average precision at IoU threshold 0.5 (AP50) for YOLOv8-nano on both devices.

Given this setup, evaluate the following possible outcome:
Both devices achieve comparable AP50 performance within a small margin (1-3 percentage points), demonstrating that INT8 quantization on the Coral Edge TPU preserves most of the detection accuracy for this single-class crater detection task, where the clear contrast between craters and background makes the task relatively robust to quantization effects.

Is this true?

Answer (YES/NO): NO